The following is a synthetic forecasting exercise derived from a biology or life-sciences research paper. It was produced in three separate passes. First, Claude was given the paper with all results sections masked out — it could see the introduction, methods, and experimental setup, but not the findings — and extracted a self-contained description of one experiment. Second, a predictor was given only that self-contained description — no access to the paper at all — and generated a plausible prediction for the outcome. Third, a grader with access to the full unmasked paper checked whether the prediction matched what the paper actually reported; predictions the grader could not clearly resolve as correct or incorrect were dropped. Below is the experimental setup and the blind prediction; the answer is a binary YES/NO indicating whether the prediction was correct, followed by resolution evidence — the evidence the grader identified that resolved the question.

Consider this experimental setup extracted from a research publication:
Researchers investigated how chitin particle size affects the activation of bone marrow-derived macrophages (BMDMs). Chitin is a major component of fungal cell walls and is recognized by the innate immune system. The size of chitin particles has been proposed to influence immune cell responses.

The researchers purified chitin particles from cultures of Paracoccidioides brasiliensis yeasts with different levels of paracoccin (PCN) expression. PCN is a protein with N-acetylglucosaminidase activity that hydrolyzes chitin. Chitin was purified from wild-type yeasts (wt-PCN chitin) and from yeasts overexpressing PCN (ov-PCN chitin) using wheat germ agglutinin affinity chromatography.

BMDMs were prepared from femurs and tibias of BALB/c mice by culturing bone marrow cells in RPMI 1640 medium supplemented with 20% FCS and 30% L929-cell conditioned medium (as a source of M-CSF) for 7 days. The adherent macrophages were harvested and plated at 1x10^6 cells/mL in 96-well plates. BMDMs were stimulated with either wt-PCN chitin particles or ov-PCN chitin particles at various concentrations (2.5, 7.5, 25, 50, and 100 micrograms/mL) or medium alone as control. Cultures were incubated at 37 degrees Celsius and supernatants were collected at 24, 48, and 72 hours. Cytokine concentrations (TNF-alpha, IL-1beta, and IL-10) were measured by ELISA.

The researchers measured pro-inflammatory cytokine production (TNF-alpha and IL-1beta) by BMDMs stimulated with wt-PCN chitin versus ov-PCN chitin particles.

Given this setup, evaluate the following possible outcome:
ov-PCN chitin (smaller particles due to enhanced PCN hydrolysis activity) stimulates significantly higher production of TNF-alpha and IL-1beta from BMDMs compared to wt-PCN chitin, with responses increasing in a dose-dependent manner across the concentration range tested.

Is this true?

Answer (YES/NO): NO